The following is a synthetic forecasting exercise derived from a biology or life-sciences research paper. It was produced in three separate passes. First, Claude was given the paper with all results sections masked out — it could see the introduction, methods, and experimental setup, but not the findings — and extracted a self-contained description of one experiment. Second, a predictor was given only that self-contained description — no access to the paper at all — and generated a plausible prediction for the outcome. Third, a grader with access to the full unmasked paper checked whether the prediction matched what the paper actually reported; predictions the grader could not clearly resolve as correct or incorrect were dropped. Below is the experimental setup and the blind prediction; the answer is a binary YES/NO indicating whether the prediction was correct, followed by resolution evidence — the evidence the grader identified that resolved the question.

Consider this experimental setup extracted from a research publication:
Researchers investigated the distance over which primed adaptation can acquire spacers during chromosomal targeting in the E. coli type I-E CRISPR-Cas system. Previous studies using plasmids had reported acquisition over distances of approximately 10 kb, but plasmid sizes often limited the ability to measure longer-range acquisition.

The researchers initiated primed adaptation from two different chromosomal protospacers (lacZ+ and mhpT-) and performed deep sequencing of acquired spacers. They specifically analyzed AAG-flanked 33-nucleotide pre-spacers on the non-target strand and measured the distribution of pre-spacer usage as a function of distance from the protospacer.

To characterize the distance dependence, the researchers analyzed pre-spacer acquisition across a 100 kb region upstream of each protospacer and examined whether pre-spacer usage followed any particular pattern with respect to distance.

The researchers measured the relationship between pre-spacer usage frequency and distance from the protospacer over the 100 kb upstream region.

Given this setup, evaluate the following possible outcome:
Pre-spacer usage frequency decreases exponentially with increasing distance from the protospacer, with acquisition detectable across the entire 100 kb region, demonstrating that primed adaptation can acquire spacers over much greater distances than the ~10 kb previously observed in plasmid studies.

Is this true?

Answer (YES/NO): YES